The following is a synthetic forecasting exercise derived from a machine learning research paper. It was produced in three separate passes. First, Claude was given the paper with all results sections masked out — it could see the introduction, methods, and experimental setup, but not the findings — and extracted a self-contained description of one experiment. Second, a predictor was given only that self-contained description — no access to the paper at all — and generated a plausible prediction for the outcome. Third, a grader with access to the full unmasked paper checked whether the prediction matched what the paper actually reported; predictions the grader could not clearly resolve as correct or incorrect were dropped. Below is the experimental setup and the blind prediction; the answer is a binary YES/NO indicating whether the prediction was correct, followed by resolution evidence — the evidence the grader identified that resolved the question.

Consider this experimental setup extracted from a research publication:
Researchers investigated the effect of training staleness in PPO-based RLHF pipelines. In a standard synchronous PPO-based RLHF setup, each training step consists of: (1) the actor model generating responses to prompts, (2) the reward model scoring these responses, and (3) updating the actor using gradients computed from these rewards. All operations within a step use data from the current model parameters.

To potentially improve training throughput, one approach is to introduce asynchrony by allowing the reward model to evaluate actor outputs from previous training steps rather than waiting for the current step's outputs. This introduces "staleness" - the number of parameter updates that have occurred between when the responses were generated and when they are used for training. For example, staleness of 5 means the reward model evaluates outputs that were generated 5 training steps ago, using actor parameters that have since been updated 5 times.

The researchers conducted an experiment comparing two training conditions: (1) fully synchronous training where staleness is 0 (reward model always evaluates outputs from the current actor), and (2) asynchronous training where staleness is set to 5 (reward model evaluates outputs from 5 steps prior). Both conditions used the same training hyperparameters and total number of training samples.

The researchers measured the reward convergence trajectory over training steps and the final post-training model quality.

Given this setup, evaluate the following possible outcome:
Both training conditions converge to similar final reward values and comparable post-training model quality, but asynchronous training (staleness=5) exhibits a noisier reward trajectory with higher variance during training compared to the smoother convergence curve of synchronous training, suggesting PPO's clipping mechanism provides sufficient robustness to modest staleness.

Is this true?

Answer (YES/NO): NO